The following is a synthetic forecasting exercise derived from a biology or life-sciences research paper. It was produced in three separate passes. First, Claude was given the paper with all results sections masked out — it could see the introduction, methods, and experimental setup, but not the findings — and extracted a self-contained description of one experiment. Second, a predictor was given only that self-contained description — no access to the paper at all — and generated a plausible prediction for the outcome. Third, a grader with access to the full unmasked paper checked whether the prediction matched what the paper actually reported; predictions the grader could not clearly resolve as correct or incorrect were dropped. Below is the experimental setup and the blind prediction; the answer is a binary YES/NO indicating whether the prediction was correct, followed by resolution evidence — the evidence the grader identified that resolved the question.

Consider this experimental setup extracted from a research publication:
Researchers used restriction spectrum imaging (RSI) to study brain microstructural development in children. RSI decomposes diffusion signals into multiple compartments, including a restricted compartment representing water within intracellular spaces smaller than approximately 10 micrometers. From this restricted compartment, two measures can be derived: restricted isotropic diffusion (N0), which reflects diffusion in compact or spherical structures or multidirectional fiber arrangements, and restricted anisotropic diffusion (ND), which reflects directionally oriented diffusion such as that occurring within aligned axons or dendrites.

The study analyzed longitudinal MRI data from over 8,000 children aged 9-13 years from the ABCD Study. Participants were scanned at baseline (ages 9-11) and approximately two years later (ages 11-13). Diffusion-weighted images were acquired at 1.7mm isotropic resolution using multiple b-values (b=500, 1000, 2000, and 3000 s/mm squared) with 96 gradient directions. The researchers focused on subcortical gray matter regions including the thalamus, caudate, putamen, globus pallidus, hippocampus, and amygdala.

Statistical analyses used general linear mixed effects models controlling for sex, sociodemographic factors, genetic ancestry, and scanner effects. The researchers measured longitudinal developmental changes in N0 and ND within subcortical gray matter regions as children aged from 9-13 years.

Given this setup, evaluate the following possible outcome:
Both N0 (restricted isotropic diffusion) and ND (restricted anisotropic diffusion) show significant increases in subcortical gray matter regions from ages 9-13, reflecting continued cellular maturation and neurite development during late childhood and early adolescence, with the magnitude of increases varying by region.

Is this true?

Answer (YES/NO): YES